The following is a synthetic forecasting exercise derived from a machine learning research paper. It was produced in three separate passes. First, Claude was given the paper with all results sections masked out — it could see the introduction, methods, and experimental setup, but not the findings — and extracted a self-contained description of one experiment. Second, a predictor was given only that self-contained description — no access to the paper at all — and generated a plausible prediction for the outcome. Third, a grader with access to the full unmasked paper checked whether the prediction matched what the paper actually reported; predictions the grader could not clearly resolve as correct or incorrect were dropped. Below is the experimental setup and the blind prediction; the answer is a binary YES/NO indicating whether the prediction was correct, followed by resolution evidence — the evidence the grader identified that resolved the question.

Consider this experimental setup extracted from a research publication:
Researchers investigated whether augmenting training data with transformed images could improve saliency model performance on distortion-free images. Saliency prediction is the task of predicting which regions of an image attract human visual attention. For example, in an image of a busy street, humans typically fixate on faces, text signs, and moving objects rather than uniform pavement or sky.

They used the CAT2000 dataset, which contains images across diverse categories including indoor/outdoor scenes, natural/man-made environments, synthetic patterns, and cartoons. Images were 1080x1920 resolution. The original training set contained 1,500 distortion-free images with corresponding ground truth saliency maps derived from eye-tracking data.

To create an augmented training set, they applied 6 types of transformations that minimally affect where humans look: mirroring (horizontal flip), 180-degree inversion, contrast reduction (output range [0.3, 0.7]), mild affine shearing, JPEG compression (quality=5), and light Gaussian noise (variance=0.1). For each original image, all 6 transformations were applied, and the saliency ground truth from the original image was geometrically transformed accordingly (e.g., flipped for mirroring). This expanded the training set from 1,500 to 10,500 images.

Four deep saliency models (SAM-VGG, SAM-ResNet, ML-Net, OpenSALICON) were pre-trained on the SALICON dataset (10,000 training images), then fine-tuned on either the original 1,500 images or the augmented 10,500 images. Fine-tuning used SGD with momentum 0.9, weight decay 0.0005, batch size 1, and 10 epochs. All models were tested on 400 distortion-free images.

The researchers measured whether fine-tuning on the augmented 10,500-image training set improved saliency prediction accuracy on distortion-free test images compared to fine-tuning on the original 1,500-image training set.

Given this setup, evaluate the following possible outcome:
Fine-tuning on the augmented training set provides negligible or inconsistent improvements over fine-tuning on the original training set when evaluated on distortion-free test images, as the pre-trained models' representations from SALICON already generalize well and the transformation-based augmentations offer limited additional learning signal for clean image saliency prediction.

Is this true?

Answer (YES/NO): NO